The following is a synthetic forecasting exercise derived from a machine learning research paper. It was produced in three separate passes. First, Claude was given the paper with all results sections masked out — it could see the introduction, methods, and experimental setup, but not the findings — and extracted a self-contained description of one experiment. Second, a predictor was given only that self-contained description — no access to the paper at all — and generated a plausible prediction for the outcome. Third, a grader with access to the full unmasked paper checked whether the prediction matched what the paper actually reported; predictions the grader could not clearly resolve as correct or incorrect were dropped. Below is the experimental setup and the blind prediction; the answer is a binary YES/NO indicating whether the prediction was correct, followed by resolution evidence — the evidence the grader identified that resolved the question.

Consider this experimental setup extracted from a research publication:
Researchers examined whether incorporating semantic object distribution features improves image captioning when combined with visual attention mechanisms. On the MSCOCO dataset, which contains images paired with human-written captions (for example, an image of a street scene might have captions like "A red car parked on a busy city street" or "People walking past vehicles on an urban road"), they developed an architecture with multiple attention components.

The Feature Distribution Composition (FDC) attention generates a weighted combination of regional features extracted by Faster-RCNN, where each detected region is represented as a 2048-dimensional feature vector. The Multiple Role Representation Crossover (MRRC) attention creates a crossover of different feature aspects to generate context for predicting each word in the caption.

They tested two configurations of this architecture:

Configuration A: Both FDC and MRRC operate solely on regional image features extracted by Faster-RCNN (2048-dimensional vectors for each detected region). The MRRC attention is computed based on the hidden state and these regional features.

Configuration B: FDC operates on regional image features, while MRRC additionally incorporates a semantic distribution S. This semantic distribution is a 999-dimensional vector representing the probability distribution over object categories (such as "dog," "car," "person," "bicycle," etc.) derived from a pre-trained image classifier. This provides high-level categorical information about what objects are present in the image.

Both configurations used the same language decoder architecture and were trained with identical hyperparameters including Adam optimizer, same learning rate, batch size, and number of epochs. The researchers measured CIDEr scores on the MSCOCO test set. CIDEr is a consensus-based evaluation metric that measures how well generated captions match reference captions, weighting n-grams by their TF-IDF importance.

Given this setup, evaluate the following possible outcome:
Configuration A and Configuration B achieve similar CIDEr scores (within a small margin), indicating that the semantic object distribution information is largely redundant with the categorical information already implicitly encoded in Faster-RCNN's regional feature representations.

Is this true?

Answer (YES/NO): NO